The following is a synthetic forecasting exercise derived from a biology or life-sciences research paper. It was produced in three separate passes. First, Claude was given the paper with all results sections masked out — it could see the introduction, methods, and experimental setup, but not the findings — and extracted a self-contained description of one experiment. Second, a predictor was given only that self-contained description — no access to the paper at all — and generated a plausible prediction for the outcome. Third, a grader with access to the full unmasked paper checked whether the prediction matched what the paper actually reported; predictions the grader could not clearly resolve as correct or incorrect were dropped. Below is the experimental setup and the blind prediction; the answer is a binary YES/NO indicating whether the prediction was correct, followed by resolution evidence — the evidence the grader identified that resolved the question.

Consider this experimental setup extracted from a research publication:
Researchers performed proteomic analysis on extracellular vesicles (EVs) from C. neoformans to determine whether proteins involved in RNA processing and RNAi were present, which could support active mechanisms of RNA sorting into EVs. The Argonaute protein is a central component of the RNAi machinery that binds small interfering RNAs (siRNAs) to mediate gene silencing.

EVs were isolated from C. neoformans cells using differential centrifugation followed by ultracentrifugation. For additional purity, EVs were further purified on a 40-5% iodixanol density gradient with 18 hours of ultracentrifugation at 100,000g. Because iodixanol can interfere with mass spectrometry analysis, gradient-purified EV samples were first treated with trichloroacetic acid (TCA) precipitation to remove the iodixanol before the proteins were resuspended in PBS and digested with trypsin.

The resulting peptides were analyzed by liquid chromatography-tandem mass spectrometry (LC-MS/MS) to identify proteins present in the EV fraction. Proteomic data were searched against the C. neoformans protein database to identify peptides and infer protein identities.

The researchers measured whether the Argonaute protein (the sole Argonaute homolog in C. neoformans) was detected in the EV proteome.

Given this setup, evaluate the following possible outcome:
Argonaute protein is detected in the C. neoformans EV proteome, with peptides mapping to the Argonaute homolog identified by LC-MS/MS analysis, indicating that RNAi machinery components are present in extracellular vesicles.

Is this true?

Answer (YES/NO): YES